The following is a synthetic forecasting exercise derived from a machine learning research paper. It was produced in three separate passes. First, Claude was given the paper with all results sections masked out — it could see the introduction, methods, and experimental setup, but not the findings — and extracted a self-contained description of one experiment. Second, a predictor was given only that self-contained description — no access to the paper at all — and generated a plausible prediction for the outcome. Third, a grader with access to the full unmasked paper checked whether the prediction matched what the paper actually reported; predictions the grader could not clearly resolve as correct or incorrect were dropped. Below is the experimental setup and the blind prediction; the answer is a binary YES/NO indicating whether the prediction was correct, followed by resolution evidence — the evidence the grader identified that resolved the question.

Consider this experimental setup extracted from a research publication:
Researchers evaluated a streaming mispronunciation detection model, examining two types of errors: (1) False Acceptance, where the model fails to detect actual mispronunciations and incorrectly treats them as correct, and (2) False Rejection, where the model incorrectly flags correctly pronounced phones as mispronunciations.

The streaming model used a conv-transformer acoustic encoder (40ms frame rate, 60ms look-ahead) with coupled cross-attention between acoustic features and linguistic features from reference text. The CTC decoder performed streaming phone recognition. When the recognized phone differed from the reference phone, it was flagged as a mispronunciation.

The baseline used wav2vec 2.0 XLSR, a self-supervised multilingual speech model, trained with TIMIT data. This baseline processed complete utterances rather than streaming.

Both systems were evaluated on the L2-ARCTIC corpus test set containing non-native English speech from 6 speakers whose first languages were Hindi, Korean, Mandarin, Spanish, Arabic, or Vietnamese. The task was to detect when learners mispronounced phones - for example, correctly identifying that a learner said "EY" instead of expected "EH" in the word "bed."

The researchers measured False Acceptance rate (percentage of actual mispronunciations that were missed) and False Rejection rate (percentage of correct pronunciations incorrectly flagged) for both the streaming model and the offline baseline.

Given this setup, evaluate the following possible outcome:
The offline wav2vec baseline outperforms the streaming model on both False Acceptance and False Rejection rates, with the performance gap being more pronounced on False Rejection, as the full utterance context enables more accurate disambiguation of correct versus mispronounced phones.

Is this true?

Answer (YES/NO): NO